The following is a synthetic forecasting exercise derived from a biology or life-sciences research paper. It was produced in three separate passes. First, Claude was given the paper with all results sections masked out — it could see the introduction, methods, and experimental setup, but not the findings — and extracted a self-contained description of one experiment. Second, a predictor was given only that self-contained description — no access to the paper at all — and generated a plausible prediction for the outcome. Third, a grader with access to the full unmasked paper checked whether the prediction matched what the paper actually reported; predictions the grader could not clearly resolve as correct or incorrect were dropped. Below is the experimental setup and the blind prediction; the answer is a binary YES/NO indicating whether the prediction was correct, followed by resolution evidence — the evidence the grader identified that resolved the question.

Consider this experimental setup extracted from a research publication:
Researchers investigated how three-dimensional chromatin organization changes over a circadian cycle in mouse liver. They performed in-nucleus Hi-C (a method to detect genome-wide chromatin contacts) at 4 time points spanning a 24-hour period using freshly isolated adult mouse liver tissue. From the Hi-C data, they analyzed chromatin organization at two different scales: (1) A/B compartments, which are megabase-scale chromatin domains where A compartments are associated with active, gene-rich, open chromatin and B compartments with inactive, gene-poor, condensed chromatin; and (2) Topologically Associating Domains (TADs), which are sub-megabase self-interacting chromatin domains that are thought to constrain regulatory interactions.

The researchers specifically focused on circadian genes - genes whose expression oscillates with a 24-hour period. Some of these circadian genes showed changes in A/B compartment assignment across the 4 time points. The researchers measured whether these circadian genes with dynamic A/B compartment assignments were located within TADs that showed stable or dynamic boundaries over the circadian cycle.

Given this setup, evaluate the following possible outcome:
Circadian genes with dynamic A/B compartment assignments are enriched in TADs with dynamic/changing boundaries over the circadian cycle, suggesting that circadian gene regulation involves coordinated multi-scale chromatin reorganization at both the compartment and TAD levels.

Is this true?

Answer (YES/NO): NO